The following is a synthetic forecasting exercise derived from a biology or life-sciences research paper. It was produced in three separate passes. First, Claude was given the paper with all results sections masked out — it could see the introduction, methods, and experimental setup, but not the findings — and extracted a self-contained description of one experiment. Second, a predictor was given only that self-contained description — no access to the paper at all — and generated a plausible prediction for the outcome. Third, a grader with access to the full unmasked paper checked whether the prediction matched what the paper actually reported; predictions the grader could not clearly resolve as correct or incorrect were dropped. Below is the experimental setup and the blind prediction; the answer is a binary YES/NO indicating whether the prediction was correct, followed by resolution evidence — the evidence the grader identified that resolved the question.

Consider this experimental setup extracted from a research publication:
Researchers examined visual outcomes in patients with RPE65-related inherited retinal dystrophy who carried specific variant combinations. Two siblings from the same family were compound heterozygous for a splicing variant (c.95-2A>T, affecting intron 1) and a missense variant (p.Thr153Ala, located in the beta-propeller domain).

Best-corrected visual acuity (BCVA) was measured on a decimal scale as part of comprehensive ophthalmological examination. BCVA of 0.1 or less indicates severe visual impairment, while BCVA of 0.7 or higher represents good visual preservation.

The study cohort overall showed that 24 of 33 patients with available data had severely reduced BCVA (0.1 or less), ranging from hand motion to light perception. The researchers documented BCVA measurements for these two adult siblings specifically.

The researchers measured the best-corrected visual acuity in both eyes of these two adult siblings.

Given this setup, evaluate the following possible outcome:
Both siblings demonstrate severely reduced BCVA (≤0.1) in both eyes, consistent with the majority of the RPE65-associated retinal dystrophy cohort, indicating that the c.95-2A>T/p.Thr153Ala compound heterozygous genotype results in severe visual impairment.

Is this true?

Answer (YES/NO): NO